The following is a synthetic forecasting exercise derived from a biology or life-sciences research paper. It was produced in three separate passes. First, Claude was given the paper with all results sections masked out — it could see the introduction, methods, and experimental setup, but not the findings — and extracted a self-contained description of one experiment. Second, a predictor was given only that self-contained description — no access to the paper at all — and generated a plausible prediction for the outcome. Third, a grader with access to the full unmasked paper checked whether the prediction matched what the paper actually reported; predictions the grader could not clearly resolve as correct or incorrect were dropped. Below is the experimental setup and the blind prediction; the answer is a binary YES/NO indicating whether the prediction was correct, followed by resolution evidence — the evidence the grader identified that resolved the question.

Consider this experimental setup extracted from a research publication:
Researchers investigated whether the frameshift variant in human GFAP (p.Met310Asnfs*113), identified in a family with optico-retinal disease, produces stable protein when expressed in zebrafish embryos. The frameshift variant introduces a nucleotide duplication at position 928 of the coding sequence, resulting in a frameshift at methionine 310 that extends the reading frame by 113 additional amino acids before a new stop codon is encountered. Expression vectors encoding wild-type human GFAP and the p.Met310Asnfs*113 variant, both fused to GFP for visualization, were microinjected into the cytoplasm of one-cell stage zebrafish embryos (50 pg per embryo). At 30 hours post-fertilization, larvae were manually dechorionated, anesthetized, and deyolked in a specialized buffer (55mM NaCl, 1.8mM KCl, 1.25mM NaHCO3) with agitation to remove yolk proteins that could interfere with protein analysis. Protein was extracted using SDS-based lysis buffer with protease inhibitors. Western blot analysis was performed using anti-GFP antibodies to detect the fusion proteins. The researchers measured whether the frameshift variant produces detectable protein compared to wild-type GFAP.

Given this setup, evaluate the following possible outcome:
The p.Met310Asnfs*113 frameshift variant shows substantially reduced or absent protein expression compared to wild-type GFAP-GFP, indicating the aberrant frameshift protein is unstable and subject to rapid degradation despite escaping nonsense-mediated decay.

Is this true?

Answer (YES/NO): NO